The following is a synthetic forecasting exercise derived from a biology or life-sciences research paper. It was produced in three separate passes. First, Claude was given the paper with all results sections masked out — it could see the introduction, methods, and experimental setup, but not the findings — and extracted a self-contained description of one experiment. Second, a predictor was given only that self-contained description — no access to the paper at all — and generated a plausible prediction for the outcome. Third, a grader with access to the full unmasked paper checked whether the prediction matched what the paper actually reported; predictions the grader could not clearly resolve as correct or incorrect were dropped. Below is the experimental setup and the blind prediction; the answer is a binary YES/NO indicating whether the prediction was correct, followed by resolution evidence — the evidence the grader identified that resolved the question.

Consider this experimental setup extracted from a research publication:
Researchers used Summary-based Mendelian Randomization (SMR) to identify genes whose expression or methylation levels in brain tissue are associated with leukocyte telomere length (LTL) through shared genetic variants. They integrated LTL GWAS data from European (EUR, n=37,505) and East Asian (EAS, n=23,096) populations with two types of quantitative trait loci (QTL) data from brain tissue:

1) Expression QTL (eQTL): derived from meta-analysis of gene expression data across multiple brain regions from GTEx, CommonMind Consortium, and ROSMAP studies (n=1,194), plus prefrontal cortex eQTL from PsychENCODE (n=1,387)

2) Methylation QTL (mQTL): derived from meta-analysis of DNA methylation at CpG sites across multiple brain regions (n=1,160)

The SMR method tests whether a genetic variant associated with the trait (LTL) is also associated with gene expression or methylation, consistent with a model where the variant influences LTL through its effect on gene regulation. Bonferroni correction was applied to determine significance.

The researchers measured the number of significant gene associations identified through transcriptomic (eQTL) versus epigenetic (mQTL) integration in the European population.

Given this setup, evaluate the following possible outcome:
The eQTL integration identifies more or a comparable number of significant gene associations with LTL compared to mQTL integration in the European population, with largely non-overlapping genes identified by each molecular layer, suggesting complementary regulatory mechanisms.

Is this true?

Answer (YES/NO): NO